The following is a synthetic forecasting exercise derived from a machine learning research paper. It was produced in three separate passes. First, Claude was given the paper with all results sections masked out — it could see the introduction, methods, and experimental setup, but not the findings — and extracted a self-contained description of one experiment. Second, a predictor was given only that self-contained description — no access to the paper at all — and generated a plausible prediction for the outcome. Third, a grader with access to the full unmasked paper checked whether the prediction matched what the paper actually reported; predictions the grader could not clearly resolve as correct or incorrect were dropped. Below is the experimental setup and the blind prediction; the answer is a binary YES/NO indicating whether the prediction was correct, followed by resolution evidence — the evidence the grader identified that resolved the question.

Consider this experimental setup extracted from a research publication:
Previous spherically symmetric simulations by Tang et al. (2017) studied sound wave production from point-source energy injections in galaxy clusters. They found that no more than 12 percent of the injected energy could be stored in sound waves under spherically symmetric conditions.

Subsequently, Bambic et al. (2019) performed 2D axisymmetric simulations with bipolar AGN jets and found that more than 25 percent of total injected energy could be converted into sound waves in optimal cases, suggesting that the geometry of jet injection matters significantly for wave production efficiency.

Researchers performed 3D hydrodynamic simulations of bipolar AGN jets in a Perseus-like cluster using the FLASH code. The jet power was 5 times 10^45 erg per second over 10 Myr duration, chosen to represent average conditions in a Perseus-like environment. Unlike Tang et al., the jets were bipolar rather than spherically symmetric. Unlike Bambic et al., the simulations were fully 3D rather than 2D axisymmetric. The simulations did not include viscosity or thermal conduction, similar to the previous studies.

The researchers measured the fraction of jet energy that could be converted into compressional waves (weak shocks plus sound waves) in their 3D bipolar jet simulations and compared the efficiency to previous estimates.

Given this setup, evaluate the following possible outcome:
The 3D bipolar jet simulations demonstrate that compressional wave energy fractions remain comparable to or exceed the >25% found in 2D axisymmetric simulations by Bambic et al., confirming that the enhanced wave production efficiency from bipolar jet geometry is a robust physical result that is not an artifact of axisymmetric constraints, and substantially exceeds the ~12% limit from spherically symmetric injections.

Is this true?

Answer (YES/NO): NO